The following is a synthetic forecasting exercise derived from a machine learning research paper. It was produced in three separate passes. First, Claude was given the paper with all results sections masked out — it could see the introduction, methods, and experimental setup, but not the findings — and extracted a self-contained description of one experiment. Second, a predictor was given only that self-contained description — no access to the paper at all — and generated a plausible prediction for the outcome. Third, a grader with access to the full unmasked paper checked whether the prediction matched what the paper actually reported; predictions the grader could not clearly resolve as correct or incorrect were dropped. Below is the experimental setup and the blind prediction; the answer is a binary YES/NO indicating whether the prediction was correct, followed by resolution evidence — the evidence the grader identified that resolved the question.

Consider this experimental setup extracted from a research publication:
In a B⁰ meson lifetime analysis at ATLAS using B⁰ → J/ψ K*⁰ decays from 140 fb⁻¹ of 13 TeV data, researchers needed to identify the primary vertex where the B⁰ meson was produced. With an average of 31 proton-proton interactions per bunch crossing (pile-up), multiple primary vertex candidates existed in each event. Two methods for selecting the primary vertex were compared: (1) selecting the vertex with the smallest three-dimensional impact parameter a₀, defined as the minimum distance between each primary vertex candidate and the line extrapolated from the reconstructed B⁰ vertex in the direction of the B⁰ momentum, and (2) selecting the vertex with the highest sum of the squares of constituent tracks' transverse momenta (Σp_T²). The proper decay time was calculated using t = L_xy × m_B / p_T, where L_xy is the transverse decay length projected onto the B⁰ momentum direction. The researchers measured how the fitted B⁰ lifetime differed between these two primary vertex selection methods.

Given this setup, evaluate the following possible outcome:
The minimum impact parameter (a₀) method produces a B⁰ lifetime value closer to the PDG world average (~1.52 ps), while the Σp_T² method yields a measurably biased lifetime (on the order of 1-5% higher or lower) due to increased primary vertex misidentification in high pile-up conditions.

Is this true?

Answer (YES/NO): NO